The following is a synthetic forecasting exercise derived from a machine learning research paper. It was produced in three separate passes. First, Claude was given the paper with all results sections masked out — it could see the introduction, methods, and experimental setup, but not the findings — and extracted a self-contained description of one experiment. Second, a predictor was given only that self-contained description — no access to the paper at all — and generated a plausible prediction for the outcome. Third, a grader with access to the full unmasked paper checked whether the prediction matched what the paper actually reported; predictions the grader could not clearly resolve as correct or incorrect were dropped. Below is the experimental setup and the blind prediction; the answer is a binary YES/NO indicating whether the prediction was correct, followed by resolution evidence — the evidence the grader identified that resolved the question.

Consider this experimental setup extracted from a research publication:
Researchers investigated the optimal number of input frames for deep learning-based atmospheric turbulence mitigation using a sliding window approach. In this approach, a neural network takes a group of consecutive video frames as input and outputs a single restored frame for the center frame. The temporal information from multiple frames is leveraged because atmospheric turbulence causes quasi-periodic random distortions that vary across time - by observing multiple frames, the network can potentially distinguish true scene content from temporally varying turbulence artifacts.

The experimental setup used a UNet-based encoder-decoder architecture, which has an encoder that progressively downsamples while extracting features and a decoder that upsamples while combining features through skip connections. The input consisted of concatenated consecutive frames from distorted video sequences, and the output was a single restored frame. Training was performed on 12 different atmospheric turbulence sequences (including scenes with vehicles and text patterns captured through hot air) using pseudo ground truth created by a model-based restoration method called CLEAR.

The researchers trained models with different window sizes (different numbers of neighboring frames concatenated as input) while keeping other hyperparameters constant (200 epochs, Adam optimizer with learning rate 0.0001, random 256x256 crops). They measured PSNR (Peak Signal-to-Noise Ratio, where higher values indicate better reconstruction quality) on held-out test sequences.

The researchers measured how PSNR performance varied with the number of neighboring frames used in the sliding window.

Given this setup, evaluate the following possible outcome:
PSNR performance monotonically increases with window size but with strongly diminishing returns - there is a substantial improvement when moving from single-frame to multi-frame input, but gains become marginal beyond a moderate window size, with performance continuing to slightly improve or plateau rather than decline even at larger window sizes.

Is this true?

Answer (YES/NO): NO